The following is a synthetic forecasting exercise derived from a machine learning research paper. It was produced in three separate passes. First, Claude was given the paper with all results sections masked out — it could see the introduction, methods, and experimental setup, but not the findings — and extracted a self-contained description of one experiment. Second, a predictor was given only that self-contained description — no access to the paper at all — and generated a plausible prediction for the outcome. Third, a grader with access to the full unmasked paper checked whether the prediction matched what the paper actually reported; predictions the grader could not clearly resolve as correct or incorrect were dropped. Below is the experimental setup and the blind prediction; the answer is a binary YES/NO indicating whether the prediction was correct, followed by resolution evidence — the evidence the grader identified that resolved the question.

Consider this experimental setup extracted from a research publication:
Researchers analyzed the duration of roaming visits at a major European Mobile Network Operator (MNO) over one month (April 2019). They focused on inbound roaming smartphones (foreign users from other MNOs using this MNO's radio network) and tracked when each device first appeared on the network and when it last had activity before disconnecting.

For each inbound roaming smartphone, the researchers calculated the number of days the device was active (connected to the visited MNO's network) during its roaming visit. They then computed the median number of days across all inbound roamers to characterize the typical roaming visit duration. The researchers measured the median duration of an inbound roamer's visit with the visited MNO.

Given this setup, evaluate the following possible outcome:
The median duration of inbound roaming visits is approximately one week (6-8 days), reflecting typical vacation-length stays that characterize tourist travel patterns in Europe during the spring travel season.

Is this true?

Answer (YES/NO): NO